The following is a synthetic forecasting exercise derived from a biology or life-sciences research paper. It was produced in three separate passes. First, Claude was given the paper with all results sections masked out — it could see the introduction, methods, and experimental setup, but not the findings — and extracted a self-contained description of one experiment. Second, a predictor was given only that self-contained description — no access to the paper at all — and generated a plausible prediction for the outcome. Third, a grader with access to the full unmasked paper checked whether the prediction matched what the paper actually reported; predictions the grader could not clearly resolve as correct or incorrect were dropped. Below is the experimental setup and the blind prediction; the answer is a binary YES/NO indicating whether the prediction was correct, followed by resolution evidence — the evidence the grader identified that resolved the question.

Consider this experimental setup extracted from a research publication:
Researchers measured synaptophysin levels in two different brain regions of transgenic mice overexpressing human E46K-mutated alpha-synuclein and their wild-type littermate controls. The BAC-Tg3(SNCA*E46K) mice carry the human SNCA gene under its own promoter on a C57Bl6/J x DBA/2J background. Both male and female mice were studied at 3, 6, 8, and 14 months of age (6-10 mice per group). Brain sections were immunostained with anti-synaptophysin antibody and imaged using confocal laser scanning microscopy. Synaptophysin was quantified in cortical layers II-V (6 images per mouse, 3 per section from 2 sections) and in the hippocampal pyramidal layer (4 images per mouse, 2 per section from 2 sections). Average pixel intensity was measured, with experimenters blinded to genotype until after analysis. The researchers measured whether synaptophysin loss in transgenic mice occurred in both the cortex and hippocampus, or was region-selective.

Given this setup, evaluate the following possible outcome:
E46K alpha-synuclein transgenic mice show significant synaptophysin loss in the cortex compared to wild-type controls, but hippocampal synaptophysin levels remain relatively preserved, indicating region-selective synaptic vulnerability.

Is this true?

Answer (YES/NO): NO